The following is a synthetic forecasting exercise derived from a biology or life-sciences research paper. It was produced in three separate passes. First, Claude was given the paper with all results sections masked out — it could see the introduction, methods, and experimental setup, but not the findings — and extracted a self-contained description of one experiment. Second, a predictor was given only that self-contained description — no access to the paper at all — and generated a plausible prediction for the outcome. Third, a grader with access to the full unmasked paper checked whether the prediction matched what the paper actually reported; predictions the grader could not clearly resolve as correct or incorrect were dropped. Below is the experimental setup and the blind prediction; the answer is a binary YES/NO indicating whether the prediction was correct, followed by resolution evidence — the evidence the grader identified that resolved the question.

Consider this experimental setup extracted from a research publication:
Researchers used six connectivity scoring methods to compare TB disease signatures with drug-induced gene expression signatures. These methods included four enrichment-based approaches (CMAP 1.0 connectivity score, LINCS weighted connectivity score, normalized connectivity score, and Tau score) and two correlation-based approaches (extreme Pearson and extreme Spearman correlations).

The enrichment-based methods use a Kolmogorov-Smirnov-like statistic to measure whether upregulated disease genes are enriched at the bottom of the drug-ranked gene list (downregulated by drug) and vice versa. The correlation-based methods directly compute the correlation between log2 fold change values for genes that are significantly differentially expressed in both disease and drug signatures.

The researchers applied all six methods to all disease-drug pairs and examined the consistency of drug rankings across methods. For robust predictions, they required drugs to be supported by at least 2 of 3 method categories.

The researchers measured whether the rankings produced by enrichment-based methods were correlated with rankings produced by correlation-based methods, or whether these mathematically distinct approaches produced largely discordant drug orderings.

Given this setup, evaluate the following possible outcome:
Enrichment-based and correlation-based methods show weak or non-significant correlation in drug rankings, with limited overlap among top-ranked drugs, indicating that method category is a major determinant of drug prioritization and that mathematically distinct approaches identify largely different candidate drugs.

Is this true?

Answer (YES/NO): YES